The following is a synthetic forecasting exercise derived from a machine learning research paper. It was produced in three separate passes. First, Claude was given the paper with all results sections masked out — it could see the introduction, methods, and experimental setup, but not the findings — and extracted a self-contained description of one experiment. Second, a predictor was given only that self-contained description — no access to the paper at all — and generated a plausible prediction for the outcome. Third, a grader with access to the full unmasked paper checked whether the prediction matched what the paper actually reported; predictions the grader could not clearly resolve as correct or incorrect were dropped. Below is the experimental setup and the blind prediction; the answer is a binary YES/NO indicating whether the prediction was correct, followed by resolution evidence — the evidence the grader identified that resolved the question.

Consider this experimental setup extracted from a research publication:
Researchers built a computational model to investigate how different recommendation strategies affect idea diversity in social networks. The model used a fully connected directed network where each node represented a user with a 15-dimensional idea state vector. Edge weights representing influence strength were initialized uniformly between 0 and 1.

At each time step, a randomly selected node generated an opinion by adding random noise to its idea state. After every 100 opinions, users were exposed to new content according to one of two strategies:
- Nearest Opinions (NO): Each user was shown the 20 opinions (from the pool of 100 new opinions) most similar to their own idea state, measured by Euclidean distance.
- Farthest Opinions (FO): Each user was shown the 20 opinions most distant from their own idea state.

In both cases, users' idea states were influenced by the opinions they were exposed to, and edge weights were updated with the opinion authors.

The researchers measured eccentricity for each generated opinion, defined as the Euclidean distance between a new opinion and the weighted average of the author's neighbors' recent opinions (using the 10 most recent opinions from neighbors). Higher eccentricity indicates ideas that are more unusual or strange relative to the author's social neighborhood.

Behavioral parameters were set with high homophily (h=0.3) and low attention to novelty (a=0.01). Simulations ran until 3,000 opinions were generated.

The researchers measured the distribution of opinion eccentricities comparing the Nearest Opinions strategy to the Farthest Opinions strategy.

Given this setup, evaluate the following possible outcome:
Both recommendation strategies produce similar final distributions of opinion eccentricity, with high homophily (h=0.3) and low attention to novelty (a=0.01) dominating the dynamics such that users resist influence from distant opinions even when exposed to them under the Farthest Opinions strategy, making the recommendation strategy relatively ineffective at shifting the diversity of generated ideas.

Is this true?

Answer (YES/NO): NO